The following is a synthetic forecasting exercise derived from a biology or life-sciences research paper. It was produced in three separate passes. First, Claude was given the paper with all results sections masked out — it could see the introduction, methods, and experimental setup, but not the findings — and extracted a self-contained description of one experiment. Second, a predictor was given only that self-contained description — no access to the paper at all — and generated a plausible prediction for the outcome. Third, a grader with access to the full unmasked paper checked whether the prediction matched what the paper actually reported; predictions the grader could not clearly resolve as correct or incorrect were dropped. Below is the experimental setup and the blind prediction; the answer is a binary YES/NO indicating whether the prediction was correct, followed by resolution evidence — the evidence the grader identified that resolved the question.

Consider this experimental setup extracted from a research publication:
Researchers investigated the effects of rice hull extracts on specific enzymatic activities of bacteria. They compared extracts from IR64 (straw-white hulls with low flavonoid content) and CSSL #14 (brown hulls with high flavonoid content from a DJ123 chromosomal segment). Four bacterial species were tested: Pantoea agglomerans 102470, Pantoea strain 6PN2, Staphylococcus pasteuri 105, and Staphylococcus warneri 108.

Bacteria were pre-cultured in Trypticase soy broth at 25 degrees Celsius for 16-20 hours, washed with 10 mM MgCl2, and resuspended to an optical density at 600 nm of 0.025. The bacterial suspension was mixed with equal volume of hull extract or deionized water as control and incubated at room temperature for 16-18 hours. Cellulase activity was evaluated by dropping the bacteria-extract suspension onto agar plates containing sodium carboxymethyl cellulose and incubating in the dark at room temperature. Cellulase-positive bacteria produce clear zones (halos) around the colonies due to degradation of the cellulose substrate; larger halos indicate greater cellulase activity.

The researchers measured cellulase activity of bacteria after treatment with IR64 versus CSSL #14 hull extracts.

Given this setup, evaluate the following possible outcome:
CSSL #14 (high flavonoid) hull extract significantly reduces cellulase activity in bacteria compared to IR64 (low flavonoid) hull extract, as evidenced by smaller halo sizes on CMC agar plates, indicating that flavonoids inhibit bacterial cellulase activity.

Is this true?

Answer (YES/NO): NO